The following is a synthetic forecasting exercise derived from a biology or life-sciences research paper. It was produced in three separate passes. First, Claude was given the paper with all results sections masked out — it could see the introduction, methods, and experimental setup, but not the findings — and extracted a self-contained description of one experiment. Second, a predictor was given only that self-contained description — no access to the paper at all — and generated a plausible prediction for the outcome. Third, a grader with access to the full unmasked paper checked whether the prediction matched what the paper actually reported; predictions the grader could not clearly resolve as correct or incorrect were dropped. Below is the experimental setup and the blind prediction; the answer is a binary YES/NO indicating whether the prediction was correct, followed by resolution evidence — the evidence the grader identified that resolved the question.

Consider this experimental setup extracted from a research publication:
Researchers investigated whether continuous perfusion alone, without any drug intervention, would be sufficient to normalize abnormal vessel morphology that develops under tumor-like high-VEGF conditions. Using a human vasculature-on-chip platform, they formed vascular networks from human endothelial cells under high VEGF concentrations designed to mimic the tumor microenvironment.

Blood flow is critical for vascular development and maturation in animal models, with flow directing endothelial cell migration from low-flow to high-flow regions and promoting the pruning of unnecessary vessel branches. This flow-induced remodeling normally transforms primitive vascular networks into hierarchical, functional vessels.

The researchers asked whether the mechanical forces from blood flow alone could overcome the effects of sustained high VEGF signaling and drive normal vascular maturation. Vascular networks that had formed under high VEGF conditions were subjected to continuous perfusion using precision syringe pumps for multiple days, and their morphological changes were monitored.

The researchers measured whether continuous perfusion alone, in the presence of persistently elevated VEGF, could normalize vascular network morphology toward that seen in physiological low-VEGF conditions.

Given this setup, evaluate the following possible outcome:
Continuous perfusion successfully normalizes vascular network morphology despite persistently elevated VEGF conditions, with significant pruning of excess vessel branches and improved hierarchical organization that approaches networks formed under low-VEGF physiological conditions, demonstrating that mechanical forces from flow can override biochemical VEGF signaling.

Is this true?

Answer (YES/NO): NO